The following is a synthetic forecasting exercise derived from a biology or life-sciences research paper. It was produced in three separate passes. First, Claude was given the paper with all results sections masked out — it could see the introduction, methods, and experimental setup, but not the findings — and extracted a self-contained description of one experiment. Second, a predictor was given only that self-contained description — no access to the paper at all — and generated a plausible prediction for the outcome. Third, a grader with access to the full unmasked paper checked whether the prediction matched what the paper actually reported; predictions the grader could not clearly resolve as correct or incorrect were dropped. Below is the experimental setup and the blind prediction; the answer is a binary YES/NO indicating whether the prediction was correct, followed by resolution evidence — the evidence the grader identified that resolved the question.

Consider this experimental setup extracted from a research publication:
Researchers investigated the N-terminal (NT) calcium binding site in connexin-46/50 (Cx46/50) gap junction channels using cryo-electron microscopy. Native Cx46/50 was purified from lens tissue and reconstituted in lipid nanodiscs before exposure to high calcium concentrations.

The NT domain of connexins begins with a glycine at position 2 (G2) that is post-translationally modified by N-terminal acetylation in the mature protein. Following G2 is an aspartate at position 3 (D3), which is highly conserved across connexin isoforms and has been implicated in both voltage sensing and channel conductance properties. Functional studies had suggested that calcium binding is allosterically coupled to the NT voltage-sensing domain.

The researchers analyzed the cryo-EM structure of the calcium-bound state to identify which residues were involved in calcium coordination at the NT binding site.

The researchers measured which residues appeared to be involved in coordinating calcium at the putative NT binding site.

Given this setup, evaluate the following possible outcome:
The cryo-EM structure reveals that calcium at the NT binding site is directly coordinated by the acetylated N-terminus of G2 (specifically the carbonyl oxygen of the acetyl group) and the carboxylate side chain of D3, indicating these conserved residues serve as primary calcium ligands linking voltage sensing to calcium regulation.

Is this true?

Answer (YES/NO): YES